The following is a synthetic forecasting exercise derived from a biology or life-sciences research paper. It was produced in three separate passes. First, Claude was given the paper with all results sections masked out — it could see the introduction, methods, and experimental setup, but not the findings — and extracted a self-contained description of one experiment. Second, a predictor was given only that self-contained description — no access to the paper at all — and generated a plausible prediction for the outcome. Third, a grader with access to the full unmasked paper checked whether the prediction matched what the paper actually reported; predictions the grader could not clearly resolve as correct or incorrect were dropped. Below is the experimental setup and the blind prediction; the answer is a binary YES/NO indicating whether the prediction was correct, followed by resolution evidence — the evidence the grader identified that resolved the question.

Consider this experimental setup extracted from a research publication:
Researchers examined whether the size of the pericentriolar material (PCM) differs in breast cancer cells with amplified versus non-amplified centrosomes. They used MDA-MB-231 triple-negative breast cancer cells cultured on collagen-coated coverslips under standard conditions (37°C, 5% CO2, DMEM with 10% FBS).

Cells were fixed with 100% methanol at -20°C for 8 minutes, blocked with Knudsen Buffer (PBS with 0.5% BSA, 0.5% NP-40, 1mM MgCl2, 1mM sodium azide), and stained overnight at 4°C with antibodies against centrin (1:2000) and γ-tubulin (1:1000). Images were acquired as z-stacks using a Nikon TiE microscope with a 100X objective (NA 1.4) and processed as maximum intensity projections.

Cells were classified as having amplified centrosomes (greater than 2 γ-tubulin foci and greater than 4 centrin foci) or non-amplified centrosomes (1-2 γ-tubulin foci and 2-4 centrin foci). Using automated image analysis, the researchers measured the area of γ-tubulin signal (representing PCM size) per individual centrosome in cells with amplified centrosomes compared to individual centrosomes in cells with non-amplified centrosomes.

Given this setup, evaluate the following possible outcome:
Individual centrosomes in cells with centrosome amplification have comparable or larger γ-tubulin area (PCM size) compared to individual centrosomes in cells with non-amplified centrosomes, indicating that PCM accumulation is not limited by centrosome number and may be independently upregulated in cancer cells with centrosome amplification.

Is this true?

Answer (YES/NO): YES